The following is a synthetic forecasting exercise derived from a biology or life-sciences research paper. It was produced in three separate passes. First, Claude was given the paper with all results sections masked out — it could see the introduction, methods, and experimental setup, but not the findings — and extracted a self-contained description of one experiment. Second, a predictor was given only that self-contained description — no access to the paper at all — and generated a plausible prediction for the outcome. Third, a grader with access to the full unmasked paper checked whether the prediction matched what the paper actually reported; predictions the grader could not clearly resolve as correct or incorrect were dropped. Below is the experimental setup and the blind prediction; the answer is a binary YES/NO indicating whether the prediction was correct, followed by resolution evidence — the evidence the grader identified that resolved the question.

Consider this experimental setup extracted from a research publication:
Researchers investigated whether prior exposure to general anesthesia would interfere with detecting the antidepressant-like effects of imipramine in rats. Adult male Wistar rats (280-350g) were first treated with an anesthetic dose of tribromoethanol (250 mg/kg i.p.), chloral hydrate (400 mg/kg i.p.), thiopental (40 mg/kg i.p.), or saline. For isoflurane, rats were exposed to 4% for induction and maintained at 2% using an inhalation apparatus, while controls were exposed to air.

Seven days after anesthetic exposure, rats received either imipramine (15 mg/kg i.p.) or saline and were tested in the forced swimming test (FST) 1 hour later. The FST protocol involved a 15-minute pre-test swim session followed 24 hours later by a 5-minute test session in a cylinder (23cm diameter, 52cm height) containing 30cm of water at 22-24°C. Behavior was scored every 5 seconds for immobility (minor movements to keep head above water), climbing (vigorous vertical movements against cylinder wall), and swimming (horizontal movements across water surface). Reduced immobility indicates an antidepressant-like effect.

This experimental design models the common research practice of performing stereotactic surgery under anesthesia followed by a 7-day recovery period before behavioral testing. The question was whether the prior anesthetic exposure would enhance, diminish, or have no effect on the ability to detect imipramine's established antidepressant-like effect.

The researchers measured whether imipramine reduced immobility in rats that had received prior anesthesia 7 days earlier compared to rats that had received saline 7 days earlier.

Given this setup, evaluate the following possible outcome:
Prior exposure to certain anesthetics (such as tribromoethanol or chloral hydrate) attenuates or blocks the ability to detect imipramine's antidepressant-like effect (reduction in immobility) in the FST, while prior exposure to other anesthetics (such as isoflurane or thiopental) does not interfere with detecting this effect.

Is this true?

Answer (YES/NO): NO